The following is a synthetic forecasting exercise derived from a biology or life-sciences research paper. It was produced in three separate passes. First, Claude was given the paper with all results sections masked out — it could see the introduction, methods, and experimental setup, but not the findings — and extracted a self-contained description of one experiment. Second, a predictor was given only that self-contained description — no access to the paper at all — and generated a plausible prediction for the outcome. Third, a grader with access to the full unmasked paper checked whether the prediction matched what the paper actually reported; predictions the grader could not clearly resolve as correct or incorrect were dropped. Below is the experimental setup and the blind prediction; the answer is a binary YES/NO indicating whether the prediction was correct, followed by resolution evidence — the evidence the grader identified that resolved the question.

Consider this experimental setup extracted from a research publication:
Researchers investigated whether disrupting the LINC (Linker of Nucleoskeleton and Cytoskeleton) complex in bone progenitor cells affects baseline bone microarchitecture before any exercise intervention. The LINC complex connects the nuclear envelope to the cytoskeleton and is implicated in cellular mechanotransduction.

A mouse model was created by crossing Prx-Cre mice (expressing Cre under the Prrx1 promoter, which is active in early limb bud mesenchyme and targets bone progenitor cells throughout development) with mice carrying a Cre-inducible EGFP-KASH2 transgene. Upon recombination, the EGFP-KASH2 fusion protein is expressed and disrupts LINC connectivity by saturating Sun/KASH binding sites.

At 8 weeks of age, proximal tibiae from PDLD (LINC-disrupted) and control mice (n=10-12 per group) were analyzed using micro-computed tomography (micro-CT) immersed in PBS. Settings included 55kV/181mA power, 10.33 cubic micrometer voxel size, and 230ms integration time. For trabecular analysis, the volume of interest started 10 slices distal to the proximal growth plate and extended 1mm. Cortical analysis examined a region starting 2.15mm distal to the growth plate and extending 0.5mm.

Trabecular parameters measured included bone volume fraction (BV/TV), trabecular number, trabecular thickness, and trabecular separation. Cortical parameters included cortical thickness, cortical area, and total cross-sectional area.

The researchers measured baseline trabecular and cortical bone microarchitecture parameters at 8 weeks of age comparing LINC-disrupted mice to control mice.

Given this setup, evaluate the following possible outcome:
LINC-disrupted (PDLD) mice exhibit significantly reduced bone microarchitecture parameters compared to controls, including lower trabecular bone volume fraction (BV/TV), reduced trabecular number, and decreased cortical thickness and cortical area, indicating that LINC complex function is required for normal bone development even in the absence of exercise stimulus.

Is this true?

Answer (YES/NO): NO